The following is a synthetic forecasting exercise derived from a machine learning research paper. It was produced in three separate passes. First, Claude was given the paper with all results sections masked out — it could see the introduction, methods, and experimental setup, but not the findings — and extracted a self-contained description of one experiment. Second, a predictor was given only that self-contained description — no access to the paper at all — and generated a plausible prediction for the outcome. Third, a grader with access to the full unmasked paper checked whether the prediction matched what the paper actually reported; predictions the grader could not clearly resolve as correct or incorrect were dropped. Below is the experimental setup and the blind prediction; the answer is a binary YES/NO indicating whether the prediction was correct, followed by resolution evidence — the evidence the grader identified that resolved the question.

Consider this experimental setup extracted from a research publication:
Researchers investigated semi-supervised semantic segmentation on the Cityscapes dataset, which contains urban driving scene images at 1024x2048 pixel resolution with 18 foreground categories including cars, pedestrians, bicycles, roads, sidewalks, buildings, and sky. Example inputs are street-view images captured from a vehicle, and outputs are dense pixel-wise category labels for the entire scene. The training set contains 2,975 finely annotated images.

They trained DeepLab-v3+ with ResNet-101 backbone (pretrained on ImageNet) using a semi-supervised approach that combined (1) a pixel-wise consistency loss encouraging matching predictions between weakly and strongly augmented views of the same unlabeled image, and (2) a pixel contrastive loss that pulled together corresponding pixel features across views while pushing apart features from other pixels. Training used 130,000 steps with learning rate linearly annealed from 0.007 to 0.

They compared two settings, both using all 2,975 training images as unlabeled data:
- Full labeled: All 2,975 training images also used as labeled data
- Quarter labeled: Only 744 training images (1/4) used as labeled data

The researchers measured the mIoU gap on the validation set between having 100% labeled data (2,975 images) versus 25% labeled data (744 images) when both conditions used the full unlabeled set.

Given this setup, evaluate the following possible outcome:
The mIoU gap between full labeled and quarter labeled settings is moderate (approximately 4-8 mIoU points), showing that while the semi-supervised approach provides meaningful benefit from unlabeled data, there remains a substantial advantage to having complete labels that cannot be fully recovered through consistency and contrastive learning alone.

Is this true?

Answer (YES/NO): NO